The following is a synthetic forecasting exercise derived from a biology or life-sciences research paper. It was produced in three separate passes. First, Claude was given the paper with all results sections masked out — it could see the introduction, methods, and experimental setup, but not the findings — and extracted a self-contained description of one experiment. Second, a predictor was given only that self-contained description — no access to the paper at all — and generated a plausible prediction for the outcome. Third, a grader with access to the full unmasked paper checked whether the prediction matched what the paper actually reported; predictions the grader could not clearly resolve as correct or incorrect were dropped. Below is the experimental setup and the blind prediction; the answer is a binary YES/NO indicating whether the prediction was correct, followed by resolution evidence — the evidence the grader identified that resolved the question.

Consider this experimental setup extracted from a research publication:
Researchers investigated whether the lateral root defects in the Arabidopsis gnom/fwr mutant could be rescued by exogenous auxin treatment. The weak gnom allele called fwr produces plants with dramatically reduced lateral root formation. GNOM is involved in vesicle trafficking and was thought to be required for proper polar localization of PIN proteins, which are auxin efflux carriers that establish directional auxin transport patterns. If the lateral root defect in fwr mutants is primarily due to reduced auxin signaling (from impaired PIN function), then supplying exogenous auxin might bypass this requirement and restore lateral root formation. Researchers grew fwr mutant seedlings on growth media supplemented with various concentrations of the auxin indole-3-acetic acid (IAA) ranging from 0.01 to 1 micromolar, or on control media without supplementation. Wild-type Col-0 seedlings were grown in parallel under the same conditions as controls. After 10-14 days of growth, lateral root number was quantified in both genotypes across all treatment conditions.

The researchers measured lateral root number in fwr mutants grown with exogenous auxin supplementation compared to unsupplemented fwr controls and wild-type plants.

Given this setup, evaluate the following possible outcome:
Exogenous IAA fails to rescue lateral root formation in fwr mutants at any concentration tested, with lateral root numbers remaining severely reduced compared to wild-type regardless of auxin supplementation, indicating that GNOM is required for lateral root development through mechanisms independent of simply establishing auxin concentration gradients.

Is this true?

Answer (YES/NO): NO